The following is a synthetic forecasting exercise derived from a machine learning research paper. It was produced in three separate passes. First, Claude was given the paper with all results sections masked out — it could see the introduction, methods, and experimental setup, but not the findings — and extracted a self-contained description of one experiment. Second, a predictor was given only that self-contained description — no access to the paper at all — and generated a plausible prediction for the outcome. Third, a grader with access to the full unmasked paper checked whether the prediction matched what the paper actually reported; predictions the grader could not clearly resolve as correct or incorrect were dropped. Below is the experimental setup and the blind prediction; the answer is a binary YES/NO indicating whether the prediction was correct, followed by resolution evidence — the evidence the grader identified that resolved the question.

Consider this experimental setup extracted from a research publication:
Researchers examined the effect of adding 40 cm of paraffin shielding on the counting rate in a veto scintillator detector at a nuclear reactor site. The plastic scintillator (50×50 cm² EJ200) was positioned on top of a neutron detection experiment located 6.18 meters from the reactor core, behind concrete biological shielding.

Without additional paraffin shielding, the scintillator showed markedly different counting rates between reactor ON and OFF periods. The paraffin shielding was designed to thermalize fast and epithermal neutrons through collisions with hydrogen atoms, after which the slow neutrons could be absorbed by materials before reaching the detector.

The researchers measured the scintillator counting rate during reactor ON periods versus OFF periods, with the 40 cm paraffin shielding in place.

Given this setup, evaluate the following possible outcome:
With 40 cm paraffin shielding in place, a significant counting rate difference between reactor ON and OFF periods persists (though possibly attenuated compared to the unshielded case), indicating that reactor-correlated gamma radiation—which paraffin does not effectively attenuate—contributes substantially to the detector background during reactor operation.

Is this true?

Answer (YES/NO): NO